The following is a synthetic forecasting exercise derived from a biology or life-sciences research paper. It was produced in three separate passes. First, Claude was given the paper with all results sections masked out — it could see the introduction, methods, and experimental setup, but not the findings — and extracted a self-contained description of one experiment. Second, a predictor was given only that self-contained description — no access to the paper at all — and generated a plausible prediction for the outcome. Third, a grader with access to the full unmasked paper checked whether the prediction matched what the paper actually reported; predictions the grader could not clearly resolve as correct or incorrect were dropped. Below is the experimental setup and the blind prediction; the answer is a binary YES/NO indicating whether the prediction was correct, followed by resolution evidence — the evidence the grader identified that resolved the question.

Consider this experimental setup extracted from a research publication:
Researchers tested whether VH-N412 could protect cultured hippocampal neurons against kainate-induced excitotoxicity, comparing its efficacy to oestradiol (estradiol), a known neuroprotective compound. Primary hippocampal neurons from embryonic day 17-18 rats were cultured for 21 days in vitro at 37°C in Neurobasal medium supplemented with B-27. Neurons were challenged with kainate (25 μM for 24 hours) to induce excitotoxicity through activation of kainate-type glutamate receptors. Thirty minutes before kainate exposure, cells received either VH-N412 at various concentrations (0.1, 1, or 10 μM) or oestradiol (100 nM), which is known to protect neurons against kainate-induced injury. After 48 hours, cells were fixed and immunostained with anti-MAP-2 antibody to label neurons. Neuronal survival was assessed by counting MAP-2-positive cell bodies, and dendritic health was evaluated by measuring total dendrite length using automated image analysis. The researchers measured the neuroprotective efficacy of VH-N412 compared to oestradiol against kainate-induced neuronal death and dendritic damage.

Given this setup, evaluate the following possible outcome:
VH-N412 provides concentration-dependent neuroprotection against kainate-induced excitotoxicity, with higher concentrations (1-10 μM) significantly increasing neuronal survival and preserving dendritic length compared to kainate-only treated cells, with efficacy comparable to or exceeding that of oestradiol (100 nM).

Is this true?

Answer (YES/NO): NO